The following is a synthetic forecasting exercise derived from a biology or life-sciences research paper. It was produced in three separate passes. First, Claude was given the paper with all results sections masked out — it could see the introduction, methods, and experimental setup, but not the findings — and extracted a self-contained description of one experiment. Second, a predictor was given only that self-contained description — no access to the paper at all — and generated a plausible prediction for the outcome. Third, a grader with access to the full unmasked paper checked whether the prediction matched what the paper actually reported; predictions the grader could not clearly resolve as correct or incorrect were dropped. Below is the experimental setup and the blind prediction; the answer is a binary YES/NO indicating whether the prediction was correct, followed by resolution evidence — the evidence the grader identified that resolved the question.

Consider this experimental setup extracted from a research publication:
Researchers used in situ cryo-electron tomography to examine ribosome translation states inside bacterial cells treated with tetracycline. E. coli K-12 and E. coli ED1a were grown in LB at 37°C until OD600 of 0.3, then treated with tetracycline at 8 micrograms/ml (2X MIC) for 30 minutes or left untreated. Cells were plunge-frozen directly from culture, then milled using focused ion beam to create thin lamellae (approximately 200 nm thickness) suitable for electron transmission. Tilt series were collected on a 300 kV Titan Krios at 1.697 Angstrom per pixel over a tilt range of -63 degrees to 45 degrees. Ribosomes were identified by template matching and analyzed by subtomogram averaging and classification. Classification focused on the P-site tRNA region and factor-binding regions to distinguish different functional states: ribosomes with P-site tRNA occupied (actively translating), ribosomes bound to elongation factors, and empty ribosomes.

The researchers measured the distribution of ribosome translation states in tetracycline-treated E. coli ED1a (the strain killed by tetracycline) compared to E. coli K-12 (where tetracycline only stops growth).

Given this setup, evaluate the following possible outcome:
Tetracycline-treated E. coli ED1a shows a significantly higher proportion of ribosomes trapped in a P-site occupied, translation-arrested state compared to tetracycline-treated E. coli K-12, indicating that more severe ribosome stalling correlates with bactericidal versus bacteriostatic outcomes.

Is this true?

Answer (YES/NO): NO